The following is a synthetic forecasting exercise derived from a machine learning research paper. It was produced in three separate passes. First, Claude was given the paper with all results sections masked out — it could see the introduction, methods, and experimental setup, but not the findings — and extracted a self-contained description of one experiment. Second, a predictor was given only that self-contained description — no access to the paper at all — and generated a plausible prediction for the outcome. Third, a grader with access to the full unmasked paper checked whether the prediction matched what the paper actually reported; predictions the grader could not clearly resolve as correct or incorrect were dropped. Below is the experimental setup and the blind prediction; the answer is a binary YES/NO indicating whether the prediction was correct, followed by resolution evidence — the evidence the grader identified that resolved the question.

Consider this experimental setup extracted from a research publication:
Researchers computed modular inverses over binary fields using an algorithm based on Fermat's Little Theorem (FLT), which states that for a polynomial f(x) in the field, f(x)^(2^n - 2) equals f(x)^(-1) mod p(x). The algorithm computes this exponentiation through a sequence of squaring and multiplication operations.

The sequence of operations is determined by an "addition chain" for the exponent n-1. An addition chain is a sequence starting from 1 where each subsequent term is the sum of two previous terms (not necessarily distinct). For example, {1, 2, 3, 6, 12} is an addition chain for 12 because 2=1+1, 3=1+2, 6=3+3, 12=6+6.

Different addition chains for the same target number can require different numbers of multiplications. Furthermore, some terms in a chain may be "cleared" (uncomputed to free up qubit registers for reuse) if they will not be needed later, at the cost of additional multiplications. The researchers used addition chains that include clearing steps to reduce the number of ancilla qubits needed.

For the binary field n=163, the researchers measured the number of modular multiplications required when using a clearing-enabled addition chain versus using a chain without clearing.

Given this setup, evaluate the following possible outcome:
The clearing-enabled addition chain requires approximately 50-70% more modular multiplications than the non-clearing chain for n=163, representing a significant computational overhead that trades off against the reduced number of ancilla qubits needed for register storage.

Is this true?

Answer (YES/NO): YES